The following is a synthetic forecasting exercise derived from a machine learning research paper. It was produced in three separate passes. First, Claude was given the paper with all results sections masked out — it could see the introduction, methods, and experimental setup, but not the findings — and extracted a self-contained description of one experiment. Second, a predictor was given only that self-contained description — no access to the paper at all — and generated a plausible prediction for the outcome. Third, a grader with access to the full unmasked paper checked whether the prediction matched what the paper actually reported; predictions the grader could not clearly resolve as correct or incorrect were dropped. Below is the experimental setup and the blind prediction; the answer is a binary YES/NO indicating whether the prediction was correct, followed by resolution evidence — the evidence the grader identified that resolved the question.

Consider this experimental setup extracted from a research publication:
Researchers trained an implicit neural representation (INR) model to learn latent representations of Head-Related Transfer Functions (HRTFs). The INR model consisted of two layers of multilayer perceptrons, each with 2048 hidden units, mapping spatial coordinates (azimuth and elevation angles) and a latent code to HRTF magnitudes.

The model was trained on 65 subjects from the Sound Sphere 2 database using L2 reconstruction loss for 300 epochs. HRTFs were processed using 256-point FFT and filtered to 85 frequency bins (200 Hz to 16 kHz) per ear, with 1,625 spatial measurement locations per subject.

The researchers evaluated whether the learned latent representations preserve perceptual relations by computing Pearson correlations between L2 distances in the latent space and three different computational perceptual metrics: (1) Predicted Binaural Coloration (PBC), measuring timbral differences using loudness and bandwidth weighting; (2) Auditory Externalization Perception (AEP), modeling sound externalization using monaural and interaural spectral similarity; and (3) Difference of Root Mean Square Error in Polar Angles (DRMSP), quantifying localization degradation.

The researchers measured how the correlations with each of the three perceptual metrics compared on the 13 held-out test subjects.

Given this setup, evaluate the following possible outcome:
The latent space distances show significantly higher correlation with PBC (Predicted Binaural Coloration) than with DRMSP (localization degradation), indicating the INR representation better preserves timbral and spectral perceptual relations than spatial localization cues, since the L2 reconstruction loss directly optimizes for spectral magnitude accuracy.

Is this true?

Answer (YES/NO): NO